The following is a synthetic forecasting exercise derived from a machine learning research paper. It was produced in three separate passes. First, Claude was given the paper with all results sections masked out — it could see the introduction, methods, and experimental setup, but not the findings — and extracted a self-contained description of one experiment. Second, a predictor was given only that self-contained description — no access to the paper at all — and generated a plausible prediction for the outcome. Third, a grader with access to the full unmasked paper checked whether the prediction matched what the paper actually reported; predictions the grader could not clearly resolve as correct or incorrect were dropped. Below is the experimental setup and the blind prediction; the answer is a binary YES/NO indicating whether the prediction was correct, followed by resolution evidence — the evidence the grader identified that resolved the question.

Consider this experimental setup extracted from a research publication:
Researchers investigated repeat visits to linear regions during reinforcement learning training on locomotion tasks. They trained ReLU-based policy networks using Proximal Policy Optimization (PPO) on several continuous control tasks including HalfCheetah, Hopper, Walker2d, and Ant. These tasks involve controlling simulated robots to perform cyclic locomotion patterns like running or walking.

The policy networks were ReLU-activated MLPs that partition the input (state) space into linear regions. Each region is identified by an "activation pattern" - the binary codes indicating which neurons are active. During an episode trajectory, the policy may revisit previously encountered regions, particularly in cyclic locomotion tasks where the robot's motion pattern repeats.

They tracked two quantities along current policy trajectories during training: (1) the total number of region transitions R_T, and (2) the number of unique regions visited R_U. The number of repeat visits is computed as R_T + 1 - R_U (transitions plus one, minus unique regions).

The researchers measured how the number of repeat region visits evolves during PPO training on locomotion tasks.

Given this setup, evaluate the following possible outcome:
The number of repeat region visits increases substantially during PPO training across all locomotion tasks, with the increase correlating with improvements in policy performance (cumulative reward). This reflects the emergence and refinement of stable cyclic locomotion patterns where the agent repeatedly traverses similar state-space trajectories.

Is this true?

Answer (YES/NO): NO